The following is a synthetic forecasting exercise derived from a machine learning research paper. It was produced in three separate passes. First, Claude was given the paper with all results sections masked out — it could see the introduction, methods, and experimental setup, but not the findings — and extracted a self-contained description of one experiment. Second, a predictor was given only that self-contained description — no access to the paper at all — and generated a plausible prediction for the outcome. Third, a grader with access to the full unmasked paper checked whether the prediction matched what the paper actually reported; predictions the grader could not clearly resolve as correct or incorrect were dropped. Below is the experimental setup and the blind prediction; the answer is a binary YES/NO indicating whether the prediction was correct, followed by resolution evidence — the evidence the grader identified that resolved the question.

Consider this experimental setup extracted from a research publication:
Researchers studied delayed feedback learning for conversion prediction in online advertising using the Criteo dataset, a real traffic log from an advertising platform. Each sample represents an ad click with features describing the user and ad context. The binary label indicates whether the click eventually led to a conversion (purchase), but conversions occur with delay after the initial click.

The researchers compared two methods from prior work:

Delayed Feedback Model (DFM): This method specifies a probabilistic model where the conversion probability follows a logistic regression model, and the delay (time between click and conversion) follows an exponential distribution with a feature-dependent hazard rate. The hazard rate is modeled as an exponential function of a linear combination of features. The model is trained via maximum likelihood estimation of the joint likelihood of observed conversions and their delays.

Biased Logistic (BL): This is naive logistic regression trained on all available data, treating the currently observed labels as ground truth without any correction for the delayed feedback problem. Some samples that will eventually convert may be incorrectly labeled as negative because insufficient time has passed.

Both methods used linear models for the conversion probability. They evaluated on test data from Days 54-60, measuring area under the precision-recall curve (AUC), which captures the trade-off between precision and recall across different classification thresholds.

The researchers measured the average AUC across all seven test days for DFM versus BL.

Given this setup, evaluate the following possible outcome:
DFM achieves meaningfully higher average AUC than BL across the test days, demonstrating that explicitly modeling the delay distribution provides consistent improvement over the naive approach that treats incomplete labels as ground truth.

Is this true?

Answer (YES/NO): NO